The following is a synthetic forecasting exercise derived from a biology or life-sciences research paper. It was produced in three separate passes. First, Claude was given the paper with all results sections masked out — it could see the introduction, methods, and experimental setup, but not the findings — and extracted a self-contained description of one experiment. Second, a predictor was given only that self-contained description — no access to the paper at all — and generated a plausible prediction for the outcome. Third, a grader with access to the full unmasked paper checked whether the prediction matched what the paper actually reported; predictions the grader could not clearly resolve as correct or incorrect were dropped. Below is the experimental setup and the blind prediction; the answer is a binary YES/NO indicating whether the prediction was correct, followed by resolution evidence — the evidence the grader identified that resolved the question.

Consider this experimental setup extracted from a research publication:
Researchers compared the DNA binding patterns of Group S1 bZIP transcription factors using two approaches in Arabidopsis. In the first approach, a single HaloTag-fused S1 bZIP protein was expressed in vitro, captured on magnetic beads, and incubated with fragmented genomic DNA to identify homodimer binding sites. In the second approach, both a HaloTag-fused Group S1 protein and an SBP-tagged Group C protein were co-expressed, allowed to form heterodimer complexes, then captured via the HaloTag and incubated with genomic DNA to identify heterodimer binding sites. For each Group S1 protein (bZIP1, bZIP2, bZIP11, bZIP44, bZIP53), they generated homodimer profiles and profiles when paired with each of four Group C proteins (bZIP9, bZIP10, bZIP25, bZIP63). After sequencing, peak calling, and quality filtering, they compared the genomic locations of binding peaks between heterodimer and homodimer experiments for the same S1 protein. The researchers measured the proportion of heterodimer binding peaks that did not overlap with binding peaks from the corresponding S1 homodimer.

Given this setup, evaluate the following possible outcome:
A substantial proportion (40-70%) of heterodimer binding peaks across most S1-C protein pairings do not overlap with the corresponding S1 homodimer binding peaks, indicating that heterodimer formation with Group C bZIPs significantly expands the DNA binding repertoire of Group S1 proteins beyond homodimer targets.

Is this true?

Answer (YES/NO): YES